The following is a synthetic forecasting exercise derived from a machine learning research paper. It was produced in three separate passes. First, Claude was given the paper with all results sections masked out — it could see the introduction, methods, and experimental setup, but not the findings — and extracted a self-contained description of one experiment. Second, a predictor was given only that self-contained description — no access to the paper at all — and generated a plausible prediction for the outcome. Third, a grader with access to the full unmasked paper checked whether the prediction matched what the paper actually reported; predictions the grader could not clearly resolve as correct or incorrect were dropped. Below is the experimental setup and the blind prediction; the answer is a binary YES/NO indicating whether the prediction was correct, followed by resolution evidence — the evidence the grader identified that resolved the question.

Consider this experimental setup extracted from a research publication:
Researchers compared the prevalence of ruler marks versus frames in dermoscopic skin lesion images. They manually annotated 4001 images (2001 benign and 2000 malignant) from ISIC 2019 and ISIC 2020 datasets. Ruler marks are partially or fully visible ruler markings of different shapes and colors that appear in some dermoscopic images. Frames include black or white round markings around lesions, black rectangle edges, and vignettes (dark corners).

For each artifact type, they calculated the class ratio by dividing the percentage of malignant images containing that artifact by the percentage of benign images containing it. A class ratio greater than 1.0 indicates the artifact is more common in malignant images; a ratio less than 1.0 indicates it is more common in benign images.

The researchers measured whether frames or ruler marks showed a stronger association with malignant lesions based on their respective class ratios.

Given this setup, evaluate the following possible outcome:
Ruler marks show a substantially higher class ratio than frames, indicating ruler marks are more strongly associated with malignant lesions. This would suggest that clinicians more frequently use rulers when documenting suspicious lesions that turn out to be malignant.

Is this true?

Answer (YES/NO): NO